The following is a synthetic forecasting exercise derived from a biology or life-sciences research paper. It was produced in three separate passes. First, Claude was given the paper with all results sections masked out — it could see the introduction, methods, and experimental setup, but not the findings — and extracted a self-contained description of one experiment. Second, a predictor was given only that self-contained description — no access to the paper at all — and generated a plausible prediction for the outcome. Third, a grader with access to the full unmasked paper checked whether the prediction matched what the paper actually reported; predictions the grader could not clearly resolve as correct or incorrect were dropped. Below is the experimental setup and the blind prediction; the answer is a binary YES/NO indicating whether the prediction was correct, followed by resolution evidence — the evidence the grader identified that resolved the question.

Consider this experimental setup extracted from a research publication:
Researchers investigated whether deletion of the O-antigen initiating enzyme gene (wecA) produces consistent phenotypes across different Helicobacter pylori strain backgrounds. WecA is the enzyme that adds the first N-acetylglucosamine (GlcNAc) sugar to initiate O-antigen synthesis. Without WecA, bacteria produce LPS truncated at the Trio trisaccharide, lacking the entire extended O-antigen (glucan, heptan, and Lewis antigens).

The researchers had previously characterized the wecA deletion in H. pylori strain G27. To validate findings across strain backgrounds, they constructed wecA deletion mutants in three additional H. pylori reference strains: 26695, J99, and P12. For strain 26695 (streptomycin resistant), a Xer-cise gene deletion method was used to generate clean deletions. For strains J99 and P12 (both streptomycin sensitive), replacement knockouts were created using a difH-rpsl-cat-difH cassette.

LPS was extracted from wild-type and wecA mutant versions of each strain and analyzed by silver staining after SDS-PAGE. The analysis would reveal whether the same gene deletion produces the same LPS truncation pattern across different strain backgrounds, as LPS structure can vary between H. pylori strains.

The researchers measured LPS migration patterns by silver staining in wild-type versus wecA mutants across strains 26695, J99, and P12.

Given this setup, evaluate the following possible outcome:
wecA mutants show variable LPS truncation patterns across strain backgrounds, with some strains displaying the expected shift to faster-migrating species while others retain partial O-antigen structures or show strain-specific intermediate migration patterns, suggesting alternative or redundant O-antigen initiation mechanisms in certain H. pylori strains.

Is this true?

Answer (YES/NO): NO